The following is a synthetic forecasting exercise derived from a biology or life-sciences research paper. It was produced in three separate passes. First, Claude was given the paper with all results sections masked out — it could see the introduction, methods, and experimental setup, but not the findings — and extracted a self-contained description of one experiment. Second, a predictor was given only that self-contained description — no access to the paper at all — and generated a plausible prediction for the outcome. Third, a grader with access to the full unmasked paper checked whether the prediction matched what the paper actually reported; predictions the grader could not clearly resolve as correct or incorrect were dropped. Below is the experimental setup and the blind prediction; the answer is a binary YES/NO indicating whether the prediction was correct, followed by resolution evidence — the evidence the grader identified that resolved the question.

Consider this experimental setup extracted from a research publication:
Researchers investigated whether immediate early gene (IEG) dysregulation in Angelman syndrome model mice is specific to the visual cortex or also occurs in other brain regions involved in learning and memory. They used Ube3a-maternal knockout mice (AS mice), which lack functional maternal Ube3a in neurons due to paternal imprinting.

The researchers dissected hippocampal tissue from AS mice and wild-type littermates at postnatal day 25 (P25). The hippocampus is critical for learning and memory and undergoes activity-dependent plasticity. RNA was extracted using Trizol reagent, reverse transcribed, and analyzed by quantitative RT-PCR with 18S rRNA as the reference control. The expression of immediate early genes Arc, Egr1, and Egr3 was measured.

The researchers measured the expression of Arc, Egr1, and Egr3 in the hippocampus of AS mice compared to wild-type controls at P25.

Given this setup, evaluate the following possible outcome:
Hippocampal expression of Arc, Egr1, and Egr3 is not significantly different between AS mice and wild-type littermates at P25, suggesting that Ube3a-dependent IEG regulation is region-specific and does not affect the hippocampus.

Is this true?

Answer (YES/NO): NO